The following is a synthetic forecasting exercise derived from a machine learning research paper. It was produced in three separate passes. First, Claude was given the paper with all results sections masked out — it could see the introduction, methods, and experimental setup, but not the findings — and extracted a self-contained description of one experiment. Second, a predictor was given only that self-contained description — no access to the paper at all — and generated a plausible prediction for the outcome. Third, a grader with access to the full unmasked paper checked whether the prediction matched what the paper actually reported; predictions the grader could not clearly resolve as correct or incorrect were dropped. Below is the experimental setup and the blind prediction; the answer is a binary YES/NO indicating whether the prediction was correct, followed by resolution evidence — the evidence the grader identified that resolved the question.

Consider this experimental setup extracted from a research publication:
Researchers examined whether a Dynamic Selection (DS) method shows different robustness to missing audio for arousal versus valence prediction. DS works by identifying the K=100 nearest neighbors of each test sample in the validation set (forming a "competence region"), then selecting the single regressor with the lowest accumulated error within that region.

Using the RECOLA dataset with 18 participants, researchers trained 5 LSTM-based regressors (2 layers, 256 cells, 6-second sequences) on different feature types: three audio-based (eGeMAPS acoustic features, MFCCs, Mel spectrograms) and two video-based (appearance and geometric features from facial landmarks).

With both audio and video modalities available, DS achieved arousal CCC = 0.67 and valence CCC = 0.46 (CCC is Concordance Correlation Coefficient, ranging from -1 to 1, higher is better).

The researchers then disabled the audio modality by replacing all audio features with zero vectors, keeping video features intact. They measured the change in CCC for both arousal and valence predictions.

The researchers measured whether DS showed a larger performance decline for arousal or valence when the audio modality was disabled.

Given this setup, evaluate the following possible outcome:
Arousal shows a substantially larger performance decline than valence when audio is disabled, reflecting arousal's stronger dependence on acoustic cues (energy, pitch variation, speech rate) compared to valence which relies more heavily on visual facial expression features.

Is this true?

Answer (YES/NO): YES